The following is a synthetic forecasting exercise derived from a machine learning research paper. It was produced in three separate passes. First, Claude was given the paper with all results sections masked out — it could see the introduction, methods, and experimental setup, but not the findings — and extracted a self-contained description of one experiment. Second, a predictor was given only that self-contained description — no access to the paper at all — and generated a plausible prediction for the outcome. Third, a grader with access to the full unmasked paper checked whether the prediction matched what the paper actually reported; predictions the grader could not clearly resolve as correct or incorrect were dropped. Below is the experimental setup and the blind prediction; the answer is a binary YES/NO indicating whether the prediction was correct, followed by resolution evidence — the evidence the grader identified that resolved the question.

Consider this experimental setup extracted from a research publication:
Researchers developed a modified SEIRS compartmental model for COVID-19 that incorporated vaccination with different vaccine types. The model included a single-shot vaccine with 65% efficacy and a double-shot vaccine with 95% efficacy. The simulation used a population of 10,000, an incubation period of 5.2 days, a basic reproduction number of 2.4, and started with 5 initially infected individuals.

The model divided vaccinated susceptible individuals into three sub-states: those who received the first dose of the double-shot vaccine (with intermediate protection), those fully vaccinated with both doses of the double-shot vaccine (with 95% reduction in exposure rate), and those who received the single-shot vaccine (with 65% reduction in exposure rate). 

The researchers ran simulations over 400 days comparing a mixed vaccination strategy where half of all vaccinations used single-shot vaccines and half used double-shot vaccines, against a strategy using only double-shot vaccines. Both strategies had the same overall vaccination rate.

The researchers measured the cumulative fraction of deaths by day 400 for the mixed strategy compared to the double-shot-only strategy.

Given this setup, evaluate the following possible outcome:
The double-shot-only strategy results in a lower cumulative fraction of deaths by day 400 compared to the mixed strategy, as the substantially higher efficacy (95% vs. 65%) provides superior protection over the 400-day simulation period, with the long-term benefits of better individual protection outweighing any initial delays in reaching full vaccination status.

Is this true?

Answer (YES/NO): YES